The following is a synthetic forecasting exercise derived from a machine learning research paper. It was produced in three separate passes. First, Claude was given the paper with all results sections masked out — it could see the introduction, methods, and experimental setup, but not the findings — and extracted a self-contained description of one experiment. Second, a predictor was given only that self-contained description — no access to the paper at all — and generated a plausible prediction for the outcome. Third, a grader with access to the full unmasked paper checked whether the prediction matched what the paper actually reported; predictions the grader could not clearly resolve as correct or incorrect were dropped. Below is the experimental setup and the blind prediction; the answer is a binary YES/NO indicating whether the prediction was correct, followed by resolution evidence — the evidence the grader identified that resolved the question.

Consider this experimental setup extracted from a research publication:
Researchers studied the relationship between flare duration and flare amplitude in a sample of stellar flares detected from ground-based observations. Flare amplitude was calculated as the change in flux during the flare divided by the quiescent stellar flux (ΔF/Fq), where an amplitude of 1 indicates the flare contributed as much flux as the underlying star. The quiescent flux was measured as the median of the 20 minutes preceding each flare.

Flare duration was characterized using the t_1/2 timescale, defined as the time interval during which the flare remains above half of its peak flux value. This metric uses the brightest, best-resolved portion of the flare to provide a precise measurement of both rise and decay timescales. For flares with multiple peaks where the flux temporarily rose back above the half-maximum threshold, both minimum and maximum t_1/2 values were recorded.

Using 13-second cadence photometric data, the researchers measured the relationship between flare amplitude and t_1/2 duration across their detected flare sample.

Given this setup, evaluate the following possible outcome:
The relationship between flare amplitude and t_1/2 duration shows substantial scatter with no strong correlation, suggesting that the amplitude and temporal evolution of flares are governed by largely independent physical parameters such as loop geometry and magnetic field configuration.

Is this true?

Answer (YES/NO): NO